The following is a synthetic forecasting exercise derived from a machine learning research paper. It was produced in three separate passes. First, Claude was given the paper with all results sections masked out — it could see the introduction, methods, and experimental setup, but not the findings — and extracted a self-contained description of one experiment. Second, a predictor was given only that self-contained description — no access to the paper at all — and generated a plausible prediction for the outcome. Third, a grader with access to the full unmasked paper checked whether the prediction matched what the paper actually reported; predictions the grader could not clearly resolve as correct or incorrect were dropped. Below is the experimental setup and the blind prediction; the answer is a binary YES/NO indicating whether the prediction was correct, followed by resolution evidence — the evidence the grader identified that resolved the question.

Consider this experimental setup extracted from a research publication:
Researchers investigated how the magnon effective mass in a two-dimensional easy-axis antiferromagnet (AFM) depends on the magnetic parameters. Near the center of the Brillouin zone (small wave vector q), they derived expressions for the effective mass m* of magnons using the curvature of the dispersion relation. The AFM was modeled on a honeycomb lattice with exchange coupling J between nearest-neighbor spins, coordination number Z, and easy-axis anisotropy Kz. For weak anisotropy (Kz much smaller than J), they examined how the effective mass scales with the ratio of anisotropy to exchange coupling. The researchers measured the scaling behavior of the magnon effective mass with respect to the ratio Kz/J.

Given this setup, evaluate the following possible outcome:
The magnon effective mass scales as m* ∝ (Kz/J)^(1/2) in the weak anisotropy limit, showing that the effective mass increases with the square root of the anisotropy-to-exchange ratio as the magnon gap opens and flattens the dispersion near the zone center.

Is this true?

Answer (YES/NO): YES